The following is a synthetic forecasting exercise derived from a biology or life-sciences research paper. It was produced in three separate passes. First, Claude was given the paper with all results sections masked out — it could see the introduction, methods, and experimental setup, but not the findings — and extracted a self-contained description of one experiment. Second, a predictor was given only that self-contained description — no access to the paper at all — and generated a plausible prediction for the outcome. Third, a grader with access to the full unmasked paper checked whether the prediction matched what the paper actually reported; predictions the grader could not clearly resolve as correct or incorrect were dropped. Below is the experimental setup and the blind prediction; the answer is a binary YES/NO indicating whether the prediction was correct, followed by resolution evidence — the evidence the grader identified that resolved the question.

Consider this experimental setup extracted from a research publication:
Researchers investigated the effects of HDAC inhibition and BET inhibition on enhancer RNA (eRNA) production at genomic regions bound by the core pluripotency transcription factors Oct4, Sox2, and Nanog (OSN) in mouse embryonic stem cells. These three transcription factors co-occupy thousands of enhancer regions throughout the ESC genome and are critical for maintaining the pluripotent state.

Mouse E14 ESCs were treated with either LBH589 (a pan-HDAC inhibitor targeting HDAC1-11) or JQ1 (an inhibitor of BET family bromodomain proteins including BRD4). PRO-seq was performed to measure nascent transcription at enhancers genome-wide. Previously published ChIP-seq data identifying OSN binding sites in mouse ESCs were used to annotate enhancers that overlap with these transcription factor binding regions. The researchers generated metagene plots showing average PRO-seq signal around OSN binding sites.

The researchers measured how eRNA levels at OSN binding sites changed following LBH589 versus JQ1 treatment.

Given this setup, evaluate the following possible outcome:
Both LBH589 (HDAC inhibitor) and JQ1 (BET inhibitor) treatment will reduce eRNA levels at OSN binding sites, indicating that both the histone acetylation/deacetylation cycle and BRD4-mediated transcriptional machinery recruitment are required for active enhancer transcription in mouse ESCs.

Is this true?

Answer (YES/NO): YES